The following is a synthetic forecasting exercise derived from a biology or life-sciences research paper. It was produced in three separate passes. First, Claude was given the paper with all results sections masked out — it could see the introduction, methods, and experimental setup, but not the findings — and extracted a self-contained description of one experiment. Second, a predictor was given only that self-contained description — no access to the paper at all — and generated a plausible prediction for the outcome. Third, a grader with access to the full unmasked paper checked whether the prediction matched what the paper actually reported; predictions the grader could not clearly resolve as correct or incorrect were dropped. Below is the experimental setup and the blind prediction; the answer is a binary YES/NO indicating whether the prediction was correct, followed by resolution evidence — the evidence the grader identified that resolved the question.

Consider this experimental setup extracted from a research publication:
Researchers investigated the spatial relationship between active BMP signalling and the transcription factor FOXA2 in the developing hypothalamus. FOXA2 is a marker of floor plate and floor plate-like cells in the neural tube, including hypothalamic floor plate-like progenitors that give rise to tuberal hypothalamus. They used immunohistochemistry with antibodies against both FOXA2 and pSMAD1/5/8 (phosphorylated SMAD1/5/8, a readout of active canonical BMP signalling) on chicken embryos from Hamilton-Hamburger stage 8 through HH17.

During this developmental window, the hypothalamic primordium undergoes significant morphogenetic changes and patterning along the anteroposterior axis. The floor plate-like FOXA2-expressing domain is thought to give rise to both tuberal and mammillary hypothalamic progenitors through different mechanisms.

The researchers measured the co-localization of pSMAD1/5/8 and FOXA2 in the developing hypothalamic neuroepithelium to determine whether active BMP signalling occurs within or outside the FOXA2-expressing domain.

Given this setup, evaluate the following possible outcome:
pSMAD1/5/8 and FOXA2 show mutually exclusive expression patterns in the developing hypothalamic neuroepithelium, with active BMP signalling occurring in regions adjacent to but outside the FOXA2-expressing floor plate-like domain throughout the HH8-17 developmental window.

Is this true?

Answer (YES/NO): NO